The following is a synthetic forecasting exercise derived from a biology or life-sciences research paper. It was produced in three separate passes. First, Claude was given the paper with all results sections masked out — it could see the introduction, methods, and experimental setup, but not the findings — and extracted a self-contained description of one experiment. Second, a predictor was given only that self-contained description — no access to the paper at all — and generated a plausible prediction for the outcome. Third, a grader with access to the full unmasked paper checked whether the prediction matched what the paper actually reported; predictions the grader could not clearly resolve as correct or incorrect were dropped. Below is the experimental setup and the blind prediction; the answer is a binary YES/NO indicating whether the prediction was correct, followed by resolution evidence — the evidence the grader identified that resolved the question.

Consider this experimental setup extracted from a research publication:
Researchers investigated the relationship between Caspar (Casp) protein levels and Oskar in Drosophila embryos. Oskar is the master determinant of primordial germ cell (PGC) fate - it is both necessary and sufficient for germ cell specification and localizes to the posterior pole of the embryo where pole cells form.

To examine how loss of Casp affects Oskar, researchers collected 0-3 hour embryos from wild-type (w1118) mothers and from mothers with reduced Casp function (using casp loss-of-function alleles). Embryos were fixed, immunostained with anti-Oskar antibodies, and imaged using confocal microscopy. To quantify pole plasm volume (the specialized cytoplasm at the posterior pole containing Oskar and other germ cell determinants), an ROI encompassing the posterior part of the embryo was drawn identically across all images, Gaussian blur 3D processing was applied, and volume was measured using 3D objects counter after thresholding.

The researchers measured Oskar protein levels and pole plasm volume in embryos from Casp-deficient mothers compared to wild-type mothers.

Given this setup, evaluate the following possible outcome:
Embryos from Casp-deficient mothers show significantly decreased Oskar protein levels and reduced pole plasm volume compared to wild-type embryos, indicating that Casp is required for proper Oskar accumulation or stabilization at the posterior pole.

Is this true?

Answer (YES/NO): YES